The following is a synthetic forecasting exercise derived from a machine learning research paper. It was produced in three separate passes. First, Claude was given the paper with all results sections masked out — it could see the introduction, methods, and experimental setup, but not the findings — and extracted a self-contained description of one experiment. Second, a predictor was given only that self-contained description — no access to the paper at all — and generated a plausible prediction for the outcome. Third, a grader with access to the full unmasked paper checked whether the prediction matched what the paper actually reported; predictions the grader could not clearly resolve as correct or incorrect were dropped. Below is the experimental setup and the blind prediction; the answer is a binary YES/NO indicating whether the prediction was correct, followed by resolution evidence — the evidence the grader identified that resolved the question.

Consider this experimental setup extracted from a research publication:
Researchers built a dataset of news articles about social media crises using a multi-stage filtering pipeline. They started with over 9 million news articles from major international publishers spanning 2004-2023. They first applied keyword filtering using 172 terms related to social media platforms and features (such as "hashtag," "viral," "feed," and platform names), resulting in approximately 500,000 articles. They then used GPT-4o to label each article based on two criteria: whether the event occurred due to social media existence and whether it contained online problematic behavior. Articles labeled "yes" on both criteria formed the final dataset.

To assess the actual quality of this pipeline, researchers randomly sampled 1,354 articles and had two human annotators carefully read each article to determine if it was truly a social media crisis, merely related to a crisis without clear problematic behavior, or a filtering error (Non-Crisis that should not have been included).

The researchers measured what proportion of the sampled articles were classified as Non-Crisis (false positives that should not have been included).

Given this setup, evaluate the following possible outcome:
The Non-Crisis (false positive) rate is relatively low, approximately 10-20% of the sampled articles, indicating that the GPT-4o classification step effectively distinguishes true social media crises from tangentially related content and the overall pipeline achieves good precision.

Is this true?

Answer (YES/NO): NO